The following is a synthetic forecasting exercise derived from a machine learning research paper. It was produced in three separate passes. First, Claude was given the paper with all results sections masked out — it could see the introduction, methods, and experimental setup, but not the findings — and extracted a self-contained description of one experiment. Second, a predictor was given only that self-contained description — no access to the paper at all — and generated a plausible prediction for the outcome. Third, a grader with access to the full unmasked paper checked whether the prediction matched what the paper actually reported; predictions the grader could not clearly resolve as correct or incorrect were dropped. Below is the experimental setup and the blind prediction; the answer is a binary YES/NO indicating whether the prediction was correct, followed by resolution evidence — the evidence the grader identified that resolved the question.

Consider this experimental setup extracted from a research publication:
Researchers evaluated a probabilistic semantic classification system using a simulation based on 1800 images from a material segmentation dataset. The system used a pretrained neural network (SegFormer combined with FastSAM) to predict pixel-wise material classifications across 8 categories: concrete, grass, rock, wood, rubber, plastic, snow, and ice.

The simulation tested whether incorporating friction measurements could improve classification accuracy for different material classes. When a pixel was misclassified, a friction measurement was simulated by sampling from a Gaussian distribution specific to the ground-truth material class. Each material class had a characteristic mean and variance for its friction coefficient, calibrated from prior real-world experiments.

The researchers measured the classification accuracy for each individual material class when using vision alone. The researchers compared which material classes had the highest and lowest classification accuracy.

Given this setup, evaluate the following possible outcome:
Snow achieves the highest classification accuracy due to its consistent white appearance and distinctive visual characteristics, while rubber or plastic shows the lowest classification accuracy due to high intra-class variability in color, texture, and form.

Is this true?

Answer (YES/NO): NO